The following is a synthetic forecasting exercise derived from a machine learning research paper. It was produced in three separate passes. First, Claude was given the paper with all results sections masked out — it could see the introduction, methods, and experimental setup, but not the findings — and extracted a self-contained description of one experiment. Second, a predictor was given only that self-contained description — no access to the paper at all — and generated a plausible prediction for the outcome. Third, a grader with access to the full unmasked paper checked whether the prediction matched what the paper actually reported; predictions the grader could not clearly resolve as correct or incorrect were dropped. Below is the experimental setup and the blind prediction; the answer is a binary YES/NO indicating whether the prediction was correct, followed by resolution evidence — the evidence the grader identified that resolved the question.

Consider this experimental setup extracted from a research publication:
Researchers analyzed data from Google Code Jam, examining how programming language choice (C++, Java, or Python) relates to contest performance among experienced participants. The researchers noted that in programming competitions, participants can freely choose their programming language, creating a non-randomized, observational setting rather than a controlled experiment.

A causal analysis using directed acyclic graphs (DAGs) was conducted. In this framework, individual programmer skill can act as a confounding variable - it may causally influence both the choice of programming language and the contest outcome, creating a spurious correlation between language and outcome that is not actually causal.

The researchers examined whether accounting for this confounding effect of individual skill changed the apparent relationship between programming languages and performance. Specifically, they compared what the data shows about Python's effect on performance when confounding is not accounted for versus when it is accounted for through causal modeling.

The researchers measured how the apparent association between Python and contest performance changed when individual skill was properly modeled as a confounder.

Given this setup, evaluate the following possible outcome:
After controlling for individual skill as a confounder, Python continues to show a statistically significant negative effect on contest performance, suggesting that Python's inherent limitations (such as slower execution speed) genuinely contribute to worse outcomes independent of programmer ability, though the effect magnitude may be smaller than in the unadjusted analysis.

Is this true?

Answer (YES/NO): NO